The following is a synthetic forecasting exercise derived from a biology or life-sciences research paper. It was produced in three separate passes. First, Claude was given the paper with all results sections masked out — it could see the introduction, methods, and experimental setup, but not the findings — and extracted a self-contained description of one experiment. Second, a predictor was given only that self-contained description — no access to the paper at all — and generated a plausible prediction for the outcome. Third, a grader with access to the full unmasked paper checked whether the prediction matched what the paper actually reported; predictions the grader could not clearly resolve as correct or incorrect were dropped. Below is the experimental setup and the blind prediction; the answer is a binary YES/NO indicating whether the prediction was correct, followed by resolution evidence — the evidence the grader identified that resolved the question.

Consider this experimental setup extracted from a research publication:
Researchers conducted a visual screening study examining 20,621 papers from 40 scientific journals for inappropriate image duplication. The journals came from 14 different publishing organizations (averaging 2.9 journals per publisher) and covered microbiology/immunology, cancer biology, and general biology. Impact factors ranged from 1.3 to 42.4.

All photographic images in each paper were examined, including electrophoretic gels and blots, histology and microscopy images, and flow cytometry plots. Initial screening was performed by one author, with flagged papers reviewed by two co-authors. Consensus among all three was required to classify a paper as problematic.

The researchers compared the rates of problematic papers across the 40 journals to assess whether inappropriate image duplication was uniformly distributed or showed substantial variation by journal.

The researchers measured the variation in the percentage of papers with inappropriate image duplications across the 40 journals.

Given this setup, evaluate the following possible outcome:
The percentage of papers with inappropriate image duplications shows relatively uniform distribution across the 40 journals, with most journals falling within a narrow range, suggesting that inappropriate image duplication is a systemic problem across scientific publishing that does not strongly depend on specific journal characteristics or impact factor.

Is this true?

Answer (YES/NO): NO